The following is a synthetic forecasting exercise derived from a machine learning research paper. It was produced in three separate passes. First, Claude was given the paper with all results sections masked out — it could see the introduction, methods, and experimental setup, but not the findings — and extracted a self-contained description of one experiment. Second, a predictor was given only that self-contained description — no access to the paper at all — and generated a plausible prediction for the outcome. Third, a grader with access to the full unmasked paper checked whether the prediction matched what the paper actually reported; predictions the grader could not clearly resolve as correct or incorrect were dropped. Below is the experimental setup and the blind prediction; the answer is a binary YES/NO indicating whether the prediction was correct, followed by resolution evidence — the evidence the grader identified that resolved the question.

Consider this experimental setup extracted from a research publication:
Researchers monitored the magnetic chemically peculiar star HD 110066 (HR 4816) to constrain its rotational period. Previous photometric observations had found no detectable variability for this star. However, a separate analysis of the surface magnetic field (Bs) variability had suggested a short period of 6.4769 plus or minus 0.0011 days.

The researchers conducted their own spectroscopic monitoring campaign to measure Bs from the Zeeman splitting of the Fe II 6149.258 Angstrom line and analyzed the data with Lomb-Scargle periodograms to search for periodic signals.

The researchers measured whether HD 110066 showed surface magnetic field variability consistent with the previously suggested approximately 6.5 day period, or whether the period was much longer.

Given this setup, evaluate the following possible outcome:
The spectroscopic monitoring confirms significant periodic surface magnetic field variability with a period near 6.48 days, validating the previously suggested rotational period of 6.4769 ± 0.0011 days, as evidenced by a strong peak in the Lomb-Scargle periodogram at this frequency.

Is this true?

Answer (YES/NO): NO